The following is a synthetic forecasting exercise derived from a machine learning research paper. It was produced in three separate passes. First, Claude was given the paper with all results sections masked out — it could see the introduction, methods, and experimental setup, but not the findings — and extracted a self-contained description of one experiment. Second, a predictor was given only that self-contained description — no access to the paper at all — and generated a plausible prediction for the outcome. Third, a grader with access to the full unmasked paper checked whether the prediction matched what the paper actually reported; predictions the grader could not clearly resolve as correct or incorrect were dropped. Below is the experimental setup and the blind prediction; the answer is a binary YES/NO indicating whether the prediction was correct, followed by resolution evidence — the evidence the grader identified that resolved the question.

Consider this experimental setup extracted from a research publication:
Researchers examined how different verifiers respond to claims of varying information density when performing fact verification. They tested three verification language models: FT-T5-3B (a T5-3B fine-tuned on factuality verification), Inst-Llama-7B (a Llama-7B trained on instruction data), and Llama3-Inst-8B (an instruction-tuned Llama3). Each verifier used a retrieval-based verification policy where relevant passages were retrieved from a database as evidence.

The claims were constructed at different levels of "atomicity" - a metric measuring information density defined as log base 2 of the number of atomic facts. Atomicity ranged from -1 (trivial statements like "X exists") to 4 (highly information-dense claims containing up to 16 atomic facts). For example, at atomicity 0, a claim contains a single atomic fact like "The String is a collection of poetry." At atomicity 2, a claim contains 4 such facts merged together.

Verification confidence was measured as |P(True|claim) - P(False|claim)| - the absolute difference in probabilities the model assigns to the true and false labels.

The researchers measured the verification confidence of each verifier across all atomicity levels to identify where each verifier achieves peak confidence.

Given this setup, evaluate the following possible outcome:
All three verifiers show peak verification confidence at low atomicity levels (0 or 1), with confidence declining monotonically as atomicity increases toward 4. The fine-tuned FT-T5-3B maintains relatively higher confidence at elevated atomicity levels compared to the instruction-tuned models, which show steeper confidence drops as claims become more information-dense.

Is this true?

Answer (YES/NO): NO